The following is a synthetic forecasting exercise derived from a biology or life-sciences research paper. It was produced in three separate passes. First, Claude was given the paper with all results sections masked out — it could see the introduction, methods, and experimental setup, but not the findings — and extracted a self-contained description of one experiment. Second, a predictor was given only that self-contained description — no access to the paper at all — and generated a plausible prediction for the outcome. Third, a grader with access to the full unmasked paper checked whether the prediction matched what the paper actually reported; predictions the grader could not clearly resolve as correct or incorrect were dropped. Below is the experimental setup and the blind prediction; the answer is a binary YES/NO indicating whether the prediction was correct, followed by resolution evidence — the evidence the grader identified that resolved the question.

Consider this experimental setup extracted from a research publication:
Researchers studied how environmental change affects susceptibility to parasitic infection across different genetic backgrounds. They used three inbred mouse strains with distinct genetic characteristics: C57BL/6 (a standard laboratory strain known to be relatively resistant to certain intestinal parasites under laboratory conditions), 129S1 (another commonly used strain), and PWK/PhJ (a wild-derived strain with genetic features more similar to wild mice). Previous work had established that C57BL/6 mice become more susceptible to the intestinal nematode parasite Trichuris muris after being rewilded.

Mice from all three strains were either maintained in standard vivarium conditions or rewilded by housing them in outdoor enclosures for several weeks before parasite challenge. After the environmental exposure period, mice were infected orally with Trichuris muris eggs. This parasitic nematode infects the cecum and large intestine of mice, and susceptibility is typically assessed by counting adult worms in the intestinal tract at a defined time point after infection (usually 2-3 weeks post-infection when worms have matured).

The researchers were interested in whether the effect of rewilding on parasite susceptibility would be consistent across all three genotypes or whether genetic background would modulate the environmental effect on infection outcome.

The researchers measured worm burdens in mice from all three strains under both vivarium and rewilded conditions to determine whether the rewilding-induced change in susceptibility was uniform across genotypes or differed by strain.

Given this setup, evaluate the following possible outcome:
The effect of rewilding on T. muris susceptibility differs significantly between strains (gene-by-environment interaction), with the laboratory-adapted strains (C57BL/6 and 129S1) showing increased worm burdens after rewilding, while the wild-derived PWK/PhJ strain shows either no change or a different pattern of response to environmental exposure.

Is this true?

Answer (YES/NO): NO